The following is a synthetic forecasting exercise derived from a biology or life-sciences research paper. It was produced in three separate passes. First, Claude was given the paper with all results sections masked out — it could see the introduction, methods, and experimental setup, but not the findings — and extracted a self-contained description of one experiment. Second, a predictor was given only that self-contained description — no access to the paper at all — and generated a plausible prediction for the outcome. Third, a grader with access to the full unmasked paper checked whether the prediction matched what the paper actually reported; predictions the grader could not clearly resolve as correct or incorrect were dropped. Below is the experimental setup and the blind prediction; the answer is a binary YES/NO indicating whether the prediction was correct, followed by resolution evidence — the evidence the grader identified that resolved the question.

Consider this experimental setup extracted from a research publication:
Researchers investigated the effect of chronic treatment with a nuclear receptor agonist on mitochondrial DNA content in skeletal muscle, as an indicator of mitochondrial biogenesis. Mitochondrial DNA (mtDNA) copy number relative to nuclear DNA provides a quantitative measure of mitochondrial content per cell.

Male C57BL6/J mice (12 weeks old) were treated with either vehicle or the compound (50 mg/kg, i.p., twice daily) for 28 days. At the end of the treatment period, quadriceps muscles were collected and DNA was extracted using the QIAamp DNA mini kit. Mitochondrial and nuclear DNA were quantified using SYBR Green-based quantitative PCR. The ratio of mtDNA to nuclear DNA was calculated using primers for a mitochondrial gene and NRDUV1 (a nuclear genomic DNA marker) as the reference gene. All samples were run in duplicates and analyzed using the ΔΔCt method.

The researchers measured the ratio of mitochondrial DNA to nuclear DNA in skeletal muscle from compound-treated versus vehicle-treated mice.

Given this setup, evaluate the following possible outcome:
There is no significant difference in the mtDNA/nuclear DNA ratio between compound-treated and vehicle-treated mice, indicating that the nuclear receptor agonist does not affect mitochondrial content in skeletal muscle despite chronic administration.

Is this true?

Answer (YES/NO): NO